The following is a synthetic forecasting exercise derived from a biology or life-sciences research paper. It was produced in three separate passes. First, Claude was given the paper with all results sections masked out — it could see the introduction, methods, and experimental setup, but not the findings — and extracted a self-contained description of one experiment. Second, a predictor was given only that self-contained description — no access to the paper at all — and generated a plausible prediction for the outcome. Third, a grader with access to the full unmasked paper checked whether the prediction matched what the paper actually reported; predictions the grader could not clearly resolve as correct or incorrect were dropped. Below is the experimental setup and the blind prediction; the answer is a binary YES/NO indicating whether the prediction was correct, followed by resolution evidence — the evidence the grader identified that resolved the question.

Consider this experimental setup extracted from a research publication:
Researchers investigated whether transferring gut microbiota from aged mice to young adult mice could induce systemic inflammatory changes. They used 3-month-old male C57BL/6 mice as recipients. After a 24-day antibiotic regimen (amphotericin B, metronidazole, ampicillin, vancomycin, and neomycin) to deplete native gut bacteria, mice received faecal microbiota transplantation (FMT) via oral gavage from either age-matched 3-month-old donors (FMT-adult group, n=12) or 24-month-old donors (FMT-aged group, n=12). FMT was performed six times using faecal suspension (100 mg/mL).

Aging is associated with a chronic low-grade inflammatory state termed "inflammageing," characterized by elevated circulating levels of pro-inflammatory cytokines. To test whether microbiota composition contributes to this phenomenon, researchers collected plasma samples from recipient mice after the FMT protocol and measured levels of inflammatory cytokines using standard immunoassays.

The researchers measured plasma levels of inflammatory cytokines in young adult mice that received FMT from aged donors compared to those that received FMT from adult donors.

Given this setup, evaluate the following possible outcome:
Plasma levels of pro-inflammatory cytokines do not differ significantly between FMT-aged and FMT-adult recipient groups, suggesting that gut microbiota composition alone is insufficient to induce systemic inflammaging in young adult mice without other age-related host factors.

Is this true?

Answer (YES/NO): YES